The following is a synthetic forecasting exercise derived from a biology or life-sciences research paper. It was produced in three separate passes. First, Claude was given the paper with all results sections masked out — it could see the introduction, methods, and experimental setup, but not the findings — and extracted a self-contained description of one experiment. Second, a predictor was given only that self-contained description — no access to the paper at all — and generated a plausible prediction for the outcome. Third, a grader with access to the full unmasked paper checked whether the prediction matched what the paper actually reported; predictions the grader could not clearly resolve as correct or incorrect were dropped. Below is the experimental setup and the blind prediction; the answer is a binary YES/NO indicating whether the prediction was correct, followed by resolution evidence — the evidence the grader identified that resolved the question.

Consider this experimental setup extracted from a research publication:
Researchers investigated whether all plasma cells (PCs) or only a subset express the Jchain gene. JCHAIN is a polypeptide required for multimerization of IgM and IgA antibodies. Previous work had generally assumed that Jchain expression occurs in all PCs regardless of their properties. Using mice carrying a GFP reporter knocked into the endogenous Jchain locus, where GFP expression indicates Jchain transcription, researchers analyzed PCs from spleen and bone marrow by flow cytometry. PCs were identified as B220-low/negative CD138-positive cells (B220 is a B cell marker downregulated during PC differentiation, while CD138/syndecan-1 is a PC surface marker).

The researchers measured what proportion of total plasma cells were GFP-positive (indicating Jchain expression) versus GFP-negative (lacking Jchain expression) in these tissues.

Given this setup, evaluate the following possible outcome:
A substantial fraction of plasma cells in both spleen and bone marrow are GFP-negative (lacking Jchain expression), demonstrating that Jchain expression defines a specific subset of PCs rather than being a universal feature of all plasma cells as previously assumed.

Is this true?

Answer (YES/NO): NO